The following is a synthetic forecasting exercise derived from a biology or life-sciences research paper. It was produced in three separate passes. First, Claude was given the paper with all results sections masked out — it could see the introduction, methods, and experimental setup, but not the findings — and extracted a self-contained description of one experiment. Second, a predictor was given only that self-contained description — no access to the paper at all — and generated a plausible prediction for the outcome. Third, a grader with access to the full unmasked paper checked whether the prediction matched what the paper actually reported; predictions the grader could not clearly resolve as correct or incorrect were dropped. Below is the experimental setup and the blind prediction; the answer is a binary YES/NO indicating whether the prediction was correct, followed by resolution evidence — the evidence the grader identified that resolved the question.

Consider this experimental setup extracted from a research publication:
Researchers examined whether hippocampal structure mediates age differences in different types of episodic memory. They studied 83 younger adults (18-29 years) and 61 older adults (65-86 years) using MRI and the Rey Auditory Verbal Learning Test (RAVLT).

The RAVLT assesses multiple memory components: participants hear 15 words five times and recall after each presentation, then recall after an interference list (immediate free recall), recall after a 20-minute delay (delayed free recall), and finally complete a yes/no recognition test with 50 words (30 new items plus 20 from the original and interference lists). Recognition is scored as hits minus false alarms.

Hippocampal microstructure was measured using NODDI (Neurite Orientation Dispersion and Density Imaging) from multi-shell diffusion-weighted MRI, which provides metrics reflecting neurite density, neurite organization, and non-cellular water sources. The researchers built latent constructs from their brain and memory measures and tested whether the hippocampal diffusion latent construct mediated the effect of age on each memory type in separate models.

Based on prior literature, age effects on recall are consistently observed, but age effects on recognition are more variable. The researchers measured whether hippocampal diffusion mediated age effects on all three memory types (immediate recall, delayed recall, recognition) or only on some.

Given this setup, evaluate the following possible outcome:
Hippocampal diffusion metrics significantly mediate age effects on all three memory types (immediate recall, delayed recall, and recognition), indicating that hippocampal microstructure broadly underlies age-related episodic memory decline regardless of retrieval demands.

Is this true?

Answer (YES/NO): YES